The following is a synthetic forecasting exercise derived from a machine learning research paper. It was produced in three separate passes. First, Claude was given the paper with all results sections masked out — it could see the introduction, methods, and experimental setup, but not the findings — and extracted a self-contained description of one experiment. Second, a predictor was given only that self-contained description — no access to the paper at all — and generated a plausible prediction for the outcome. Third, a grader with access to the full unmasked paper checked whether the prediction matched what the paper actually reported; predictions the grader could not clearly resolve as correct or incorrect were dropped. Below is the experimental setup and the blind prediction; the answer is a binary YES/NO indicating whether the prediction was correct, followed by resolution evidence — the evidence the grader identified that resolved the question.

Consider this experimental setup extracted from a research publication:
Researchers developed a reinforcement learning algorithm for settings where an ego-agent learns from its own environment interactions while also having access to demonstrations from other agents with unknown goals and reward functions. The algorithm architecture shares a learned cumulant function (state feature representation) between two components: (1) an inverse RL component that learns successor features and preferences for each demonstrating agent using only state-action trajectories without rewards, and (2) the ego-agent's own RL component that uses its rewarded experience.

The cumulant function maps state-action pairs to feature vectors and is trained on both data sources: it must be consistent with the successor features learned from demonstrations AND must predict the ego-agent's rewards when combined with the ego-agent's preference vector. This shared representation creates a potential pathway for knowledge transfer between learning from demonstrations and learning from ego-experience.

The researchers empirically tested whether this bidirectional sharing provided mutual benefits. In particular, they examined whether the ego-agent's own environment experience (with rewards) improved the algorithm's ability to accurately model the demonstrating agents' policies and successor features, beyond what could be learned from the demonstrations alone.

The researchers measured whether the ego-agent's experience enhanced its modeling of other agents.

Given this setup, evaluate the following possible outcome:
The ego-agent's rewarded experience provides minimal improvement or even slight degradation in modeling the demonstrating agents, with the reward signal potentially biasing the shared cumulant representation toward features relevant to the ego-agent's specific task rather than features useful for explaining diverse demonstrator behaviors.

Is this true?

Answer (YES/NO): NO